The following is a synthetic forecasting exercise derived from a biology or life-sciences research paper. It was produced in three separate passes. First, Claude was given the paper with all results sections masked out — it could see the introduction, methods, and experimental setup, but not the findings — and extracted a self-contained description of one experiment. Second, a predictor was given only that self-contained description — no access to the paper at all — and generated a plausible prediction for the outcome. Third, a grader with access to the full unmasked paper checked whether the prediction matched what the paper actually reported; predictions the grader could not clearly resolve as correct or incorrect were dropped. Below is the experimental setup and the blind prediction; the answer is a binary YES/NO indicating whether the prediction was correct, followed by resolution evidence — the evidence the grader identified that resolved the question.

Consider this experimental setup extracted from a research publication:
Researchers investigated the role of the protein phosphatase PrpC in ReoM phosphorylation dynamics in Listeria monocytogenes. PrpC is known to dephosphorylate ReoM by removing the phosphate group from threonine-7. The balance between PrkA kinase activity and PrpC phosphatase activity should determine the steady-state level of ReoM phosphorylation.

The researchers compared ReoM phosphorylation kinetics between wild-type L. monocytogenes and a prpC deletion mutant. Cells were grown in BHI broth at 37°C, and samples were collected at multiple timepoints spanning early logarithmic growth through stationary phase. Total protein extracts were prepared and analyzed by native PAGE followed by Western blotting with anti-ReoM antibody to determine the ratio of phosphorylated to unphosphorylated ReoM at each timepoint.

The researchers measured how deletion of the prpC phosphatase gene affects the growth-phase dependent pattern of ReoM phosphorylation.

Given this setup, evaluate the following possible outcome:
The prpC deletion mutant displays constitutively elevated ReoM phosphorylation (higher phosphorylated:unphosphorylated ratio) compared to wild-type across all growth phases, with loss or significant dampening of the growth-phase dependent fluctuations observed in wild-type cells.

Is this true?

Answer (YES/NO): NO